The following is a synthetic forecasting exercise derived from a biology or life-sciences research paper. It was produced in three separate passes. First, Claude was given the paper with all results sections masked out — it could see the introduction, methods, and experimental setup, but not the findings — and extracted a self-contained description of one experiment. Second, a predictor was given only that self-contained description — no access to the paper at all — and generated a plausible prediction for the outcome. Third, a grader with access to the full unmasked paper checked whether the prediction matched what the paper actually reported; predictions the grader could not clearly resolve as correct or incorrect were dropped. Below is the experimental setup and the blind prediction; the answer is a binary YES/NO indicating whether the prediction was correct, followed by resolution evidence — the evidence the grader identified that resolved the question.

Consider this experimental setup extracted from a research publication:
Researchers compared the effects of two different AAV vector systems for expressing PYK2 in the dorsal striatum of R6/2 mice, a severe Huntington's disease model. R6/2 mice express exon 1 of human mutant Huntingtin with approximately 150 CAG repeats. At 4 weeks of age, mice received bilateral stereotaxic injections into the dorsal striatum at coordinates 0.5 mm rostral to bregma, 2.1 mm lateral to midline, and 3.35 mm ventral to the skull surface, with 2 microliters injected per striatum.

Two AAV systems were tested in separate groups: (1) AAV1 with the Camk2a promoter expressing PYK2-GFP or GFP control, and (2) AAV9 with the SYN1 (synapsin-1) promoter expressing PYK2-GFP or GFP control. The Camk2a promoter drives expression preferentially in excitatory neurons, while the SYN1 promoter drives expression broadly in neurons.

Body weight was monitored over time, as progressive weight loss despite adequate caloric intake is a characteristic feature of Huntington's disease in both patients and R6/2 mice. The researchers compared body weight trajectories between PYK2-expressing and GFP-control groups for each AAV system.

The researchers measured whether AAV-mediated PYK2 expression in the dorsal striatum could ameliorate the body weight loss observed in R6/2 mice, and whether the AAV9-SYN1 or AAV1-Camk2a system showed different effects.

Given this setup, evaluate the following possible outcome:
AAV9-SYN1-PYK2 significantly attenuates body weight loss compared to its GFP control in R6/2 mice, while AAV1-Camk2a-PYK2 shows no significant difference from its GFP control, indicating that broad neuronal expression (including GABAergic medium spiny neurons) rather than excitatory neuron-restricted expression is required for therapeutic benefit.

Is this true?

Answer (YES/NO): NO